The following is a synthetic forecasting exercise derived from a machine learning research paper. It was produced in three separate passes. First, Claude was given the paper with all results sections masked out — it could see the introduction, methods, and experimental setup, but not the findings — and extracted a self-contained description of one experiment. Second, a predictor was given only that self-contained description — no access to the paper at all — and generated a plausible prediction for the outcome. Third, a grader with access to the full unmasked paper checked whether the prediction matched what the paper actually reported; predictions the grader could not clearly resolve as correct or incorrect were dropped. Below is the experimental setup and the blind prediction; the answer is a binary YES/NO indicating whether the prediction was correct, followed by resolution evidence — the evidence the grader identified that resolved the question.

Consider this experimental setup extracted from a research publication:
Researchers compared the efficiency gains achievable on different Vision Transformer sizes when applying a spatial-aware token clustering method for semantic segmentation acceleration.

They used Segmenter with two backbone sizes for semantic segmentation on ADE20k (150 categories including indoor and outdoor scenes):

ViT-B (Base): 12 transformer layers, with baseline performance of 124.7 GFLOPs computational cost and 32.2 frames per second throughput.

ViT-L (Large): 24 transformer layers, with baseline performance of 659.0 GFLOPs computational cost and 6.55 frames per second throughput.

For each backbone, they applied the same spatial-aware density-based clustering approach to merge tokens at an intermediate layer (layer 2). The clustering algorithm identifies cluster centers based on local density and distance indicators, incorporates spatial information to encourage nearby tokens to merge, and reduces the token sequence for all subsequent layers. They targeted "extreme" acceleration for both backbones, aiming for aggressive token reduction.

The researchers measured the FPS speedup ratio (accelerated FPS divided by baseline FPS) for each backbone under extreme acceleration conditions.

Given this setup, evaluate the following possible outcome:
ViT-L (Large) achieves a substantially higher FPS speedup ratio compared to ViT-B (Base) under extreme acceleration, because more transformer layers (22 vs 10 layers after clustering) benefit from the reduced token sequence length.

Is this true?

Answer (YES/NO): YES